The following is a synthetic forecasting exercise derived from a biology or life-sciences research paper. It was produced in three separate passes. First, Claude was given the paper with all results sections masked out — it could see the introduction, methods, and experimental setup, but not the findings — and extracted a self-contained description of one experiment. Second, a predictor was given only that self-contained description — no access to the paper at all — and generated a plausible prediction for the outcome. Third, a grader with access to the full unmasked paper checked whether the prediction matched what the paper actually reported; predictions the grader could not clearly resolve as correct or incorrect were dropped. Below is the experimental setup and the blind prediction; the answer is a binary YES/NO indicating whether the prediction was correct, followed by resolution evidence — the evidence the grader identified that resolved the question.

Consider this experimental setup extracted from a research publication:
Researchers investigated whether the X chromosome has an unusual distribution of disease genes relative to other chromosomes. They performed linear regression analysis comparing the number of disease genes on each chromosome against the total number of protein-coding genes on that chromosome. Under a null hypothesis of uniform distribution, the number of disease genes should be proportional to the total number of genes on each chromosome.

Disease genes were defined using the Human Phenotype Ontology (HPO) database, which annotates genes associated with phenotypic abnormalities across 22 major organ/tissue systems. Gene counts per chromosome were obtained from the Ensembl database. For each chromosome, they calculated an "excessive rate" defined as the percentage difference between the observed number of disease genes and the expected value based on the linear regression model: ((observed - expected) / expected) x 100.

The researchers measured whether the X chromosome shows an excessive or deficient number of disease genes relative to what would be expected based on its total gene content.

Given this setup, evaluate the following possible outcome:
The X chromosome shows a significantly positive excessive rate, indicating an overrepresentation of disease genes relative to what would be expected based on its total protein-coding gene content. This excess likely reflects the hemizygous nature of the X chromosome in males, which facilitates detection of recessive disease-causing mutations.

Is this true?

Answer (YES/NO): YES